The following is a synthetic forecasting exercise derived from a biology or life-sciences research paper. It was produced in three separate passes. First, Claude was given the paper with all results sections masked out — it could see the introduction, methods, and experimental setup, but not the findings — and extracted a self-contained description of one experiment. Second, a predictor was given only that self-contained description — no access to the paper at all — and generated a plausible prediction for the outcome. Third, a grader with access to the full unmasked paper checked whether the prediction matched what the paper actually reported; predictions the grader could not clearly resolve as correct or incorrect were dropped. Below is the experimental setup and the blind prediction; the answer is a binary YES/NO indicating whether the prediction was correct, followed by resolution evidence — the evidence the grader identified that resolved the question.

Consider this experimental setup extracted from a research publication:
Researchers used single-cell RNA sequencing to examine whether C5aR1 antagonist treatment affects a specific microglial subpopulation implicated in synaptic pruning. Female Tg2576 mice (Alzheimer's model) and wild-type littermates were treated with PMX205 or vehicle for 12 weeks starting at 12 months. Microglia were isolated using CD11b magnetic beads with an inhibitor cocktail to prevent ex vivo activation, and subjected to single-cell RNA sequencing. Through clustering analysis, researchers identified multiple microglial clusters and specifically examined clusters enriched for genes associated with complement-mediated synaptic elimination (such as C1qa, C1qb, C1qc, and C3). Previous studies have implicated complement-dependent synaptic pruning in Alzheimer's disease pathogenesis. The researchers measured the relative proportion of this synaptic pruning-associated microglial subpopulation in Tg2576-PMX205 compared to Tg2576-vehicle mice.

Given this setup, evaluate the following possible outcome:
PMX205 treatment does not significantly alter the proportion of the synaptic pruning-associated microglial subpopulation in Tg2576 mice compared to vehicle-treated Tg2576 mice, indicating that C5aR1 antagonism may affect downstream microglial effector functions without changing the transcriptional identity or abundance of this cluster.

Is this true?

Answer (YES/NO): NO